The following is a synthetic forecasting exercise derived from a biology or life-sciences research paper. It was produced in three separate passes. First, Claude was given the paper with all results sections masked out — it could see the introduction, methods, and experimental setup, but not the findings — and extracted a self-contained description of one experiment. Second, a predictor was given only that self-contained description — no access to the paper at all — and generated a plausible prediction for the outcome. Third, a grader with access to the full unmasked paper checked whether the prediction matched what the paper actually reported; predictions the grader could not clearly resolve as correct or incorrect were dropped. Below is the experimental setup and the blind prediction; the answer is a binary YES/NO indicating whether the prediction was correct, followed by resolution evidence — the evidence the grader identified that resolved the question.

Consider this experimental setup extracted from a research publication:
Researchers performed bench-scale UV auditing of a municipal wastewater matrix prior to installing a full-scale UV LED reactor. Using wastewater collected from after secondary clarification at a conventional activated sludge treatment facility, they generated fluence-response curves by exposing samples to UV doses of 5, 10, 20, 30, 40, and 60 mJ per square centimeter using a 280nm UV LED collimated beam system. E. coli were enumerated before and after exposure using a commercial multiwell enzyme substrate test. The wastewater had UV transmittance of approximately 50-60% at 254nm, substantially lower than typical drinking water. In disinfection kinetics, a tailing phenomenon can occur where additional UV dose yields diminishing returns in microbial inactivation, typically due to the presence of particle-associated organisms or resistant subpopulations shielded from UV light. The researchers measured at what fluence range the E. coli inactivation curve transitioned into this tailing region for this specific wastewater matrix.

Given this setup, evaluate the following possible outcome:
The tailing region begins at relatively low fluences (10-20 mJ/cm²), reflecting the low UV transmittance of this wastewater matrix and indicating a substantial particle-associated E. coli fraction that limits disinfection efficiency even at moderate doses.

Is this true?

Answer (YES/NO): NO